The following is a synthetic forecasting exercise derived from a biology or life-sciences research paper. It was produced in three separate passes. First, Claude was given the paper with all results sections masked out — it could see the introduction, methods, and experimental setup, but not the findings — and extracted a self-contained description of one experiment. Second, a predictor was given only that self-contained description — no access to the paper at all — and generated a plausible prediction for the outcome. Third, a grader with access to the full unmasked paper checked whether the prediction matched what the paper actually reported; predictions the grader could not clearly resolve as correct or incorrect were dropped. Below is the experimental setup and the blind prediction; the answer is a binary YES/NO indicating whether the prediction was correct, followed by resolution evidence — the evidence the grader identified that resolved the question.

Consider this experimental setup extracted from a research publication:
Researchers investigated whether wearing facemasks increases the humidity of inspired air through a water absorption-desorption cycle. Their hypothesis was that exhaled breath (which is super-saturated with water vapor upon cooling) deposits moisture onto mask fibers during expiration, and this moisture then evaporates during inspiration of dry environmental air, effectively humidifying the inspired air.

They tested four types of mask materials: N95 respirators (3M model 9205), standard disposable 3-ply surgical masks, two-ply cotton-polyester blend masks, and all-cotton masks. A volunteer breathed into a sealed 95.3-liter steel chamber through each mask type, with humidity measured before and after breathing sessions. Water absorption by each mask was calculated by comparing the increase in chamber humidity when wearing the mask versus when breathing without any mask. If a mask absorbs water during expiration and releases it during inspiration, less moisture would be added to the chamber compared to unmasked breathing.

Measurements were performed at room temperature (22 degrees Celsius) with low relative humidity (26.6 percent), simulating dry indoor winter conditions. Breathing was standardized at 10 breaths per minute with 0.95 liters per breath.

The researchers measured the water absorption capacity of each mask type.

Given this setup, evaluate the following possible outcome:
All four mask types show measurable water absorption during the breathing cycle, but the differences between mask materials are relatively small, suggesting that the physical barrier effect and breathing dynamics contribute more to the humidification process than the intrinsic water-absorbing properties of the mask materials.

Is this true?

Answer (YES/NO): NO